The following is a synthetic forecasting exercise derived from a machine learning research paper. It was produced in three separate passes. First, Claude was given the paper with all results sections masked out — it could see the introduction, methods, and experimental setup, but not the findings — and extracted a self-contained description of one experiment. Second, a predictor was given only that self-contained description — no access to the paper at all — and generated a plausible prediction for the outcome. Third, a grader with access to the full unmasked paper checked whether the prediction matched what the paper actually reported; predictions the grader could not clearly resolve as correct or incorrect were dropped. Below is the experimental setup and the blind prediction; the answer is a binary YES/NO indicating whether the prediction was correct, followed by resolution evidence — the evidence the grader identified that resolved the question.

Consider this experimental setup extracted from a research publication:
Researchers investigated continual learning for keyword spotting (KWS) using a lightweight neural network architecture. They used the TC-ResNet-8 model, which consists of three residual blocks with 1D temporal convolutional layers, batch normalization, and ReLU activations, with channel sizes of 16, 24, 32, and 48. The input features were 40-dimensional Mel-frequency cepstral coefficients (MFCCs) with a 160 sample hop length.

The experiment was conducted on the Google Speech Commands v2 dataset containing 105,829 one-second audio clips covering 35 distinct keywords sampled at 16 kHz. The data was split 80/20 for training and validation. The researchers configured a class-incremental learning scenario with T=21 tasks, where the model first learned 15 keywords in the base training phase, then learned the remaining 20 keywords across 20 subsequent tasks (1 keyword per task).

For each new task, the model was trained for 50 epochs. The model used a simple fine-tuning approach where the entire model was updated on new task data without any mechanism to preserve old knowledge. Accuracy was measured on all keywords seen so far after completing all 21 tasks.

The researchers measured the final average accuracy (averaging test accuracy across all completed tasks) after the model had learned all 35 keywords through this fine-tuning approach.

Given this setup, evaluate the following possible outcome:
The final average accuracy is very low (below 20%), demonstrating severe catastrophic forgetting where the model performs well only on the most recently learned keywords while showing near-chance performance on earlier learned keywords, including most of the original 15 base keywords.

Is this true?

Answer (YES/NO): YES